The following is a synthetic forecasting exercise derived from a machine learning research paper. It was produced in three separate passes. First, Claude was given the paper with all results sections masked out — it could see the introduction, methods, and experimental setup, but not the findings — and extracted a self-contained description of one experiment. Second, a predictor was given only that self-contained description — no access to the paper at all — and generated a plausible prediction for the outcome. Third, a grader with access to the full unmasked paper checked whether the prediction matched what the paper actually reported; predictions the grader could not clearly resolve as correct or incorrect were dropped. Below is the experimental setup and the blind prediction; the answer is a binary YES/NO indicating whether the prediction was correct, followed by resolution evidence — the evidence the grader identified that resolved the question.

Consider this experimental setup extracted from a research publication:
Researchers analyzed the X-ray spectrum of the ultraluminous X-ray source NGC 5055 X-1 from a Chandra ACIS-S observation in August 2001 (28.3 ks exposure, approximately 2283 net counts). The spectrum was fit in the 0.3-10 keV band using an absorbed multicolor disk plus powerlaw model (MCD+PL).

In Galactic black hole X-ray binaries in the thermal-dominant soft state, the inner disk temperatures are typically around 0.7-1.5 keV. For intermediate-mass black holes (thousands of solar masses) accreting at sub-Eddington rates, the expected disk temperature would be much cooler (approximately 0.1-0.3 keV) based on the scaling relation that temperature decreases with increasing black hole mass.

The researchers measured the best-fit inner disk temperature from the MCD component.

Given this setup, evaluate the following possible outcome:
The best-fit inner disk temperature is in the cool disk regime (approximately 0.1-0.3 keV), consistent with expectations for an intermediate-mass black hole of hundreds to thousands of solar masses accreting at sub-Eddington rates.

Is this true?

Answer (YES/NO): YES